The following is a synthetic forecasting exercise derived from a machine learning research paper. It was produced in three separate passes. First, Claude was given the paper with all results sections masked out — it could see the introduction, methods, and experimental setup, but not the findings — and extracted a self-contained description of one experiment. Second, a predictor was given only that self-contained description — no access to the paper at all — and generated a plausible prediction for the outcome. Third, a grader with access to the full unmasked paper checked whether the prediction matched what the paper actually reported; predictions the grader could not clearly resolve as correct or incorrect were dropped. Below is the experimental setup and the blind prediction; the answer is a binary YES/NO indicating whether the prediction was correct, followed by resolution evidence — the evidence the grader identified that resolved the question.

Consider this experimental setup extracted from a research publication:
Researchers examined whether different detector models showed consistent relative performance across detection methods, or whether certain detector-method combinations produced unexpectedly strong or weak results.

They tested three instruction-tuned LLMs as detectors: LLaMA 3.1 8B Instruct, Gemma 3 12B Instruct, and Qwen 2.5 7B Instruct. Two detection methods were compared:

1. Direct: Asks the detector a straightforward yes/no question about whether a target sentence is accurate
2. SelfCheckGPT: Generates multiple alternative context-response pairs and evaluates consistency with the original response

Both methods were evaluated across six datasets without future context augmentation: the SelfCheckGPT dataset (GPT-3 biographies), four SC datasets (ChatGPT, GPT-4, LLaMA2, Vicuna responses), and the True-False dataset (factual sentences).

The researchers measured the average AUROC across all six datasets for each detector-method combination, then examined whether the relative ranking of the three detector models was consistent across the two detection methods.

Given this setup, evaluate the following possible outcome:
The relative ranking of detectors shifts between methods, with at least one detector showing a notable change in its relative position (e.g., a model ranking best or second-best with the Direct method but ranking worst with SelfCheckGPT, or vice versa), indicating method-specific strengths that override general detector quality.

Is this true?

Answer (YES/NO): YES